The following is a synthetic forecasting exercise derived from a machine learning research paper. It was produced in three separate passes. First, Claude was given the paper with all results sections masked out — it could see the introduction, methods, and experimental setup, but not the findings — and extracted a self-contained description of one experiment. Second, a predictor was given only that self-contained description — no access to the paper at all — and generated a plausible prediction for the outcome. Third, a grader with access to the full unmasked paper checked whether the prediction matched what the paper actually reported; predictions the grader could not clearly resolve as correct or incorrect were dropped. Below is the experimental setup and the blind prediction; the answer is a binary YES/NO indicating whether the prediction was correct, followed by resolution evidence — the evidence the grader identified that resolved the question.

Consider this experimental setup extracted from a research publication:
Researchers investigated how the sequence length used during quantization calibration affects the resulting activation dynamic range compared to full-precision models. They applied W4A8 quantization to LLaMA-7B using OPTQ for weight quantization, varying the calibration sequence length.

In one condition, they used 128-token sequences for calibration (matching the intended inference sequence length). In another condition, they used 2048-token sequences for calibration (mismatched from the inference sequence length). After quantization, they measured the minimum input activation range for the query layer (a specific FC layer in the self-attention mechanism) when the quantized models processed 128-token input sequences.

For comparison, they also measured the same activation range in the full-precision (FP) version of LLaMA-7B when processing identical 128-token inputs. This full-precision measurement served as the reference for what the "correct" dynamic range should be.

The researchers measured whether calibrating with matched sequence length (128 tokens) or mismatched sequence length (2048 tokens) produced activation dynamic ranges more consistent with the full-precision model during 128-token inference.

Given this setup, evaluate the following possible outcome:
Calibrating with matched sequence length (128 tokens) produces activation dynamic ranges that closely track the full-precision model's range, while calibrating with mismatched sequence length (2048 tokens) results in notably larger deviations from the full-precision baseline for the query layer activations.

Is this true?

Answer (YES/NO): YES